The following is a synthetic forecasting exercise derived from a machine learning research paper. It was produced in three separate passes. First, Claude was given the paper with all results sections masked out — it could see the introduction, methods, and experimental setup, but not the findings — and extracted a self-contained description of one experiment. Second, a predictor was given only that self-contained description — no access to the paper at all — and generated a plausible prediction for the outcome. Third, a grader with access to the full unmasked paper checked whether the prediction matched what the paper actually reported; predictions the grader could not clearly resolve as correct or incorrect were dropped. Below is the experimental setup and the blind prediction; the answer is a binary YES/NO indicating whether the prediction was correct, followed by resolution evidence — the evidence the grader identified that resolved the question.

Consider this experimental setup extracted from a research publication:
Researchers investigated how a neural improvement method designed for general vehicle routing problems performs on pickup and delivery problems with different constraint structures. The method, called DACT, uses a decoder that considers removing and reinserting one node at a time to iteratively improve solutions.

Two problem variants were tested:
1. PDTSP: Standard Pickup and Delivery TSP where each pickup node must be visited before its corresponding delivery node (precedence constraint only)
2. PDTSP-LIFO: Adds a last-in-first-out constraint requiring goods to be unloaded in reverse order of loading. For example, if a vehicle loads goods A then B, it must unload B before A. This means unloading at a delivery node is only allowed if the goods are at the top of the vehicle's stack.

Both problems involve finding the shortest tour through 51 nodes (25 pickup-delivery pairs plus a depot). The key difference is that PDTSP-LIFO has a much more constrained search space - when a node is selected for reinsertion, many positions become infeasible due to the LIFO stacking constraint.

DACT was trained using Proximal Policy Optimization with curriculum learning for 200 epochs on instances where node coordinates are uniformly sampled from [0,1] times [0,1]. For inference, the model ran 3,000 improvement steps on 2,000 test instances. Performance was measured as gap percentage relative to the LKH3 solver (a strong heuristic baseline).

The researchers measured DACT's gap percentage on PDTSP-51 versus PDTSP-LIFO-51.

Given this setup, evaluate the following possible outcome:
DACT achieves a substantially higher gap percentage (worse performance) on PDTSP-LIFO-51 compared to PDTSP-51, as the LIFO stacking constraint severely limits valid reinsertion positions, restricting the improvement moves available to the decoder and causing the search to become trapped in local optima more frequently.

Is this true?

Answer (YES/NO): YES